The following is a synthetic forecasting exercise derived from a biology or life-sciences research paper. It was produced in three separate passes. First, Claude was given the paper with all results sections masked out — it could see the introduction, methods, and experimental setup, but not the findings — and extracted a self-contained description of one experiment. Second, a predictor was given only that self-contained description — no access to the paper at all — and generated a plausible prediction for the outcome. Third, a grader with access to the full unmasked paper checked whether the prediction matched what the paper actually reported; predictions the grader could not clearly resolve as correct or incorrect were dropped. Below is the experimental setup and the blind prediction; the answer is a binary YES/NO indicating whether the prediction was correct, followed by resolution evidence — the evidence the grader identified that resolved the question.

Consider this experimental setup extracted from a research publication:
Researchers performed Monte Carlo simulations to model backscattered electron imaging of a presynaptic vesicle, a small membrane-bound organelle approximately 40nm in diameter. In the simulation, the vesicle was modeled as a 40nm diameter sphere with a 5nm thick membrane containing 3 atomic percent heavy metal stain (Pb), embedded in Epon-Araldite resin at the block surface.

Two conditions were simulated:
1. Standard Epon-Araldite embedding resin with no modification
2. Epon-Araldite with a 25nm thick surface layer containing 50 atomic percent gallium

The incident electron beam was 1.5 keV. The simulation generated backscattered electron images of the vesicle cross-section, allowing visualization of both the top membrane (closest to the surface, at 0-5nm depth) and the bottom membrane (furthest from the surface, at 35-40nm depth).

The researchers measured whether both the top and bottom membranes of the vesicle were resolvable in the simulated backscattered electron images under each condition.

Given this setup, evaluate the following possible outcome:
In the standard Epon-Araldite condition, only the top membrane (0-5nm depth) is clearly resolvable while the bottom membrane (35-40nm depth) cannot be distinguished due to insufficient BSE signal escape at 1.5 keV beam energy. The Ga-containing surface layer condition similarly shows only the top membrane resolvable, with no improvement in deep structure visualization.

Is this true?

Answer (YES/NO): NO